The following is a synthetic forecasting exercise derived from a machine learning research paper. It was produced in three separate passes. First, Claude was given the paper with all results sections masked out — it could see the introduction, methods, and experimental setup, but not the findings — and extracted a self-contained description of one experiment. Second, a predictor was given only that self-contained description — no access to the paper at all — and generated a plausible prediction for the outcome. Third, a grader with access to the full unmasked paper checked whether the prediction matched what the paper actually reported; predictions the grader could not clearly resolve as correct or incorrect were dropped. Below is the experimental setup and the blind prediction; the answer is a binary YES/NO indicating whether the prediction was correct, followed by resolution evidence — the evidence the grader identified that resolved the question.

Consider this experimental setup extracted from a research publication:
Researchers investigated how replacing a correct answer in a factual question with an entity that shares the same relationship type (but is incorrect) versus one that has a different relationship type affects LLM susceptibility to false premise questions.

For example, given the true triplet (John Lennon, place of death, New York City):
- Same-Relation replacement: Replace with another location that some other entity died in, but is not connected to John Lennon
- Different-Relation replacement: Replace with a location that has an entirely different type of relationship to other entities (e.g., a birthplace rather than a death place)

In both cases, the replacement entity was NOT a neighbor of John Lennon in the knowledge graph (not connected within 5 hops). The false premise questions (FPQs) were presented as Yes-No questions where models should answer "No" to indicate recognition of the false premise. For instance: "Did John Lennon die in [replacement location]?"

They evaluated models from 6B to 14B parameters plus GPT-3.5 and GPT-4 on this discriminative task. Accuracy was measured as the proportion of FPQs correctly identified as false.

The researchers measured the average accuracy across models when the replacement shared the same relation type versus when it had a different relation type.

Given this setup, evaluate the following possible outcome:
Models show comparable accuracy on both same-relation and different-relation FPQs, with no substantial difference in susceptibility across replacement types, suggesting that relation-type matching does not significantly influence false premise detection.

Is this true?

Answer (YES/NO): NO